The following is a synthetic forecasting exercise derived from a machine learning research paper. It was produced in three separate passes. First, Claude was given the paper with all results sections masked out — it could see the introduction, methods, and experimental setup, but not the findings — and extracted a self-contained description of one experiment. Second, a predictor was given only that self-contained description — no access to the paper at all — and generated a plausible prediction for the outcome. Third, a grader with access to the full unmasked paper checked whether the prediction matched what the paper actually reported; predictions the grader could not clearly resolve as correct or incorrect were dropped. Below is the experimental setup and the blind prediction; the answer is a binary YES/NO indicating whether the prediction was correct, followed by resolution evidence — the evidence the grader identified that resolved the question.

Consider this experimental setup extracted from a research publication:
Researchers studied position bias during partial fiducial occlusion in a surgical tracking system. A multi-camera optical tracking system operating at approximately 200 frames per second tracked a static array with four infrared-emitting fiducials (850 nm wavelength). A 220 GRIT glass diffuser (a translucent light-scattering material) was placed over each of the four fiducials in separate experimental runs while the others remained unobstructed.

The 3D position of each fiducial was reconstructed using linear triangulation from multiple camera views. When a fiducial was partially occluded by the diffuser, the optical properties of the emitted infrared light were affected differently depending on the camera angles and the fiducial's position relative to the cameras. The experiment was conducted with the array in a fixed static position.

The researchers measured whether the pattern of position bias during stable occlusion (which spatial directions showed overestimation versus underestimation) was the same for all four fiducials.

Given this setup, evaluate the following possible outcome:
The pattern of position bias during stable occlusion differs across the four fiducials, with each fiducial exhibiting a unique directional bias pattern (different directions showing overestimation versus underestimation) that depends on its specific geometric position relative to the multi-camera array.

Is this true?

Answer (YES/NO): YES